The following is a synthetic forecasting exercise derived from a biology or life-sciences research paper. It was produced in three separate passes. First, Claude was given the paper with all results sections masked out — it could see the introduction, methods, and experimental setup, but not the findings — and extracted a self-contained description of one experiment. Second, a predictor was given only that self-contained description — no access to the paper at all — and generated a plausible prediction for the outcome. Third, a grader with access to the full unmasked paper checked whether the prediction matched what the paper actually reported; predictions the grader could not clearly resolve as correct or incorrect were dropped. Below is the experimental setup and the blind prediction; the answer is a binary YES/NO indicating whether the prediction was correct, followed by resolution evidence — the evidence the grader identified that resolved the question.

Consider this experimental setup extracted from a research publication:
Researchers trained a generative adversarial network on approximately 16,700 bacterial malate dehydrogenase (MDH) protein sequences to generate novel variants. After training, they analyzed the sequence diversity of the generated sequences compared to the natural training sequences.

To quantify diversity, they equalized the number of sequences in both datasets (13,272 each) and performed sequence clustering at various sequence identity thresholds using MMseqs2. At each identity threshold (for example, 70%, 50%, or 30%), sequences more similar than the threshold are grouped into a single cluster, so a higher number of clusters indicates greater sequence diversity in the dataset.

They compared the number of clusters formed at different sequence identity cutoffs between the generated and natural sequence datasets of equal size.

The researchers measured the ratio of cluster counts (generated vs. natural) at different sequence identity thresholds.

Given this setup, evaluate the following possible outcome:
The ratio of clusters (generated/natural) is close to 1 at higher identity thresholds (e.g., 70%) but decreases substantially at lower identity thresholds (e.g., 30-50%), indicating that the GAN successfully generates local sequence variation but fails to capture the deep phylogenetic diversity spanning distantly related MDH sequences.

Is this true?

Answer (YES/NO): NO